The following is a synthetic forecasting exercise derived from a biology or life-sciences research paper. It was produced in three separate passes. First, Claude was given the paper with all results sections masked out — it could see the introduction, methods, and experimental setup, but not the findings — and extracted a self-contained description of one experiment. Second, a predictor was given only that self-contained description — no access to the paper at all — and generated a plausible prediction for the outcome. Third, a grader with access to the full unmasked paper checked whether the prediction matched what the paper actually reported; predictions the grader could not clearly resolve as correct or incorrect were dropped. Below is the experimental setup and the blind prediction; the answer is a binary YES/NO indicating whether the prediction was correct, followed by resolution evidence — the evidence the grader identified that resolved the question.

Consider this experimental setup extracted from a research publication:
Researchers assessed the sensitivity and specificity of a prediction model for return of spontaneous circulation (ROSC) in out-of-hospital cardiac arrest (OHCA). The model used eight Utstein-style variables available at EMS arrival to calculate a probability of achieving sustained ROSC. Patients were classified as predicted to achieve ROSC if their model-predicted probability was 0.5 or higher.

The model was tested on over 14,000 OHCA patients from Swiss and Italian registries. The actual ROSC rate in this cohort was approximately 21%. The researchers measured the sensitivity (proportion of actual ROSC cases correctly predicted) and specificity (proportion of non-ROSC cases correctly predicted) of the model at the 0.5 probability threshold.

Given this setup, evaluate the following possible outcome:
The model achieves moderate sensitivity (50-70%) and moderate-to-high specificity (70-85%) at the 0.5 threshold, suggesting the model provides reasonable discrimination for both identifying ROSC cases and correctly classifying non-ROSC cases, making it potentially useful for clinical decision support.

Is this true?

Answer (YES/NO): NO